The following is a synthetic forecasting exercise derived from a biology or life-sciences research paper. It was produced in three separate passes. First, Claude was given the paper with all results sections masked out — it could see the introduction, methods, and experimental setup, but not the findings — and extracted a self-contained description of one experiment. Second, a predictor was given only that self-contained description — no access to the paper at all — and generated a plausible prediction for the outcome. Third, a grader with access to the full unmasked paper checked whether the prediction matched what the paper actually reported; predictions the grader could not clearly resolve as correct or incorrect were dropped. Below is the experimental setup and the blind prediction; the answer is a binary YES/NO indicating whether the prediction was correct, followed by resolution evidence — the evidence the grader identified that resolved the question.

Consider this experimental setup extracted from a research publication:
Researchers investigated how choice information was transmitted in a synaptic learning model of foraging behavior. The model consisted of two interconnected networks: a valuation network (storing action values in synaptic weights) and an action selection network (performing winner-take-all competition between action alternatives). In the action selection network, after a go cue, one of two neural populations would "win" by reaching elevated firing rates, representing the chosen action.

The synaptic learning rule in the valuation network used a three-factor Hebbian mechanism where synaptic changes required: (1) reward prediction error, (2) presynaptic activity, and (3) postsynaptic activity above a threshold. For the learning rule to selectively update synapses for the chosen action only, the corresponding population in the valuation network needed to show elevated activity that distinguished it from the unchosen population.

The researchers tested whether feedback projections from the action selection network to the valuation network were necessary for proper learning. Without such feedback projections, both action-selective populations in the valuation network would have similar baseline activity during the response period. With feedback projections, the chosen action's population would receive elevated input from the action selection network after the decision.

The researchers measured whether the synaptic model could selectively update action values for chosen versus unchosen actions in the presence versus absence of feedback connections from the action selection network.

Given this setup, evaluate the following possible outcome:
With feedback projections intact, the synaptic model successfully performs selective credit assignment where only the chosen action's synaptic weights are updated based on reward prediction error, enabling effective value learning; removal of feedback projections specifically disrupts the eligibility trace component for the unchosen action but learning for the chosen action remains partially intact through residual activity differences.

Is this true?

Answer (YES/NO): NO